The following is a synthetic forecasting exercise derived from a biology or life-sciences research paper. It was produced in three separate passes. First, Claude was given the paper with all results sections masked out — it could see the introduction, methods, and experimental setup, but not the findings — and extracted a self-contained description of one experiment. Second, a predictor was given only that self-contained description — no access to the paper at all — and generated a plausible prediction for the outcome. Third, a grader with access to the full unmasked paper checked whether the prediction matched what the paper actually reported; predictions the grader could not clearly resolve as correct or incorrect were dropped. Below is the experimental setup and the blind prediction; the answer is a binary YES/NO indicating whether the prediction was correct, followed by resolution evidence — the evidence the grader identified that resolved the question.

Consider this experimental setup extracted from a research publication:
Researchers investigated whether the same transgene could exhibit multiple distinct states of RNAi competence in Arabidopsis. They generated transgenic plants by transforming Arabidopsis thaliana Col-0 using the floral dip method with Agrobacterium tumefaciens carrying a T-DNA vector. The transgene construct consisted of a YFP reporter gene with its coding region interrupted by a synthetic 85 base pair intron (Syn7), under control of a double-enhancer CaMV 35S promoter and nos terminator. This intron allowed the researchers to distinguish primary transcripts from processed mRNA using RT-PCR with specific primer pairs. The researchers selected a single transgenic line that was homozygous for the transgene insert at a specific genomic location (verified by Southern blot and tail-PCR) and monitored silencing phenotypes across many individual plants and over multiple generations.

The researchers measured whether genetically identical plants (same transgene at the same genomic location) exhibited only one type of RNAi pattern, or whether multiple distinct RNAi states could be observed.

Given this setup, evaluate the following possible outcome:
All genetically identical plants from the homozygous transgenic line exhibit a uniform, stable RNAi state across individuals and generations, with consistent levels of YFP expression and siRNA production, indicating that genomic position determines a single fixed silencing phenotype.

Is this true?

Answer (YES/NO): NO